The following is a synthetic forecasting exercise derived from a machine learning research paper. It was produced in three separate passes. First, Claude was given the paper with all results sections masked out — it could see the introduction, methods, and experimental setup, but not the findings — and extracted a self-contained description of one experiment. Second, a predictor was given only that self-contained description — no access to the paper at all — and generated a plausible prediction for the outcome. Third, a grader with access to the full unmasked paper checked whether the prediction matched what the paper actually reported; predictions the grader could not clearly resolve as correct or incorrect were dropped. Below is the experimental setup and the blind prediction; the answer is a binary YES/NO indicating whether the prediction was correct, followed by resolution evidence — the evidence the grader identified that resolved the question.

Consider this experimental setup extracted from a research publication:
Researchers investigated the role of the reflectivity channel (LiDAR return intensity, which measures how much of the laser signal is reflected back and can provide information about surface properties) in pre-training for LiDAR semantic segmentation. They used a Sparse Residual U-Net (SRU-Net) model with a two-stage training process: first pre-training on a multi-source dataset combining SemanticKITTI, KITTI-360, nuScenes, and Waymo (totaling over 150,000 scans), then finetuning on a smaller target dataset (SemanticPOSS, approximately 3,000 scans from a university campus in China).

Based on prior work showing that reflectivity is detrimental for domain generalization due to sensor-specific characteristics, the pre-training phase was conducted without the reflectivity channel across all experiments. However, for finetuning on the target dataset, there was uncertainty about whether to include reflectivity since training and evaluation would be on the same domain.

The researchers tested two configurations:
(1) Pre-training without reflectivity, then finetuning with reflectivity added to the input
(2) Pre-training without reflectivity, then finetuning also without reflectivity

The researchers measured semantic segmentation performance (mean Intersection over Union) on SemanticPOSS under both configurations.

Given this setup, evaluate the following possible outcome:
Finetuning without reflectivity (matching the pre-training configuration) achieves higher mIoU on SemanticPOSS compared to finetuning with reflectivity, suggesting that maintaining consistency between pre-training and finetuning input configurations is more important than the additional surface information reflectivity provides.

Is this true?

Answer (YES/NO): NO